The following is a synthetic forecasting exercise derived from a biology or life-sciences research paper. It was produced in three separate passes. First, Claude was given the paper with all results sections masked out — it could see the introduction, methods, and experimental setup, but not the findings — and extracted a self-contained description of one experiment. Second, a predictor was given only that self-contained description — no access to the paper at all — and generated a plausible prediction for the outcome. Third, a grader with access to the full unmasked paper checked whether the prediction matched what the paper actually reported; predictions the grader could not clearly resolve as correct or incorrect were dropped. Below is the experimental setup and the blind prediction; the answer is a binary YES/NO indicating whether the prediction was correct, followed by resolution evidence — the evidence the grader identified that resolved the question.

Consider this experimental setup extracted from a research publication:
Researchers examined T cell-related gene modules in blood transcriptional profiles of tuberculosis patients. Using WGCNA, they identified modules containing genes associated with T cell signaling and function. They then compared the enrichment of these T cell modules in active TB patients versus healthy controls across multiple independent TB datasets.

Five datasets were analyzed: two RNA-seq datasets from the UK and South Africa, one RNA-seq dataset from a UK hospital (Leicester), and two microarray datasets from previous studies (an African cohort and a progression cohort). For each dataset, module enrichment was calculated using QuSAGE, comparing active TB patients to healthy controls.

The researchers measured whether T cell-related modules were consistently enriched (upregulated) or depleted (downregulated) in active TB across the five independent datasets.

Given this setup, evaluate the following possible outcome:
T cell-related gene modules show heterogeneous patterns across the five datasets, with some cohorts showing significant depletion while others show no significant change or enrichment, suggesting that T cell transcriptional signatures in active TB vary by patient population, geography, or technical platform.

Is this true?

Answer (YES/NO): NO